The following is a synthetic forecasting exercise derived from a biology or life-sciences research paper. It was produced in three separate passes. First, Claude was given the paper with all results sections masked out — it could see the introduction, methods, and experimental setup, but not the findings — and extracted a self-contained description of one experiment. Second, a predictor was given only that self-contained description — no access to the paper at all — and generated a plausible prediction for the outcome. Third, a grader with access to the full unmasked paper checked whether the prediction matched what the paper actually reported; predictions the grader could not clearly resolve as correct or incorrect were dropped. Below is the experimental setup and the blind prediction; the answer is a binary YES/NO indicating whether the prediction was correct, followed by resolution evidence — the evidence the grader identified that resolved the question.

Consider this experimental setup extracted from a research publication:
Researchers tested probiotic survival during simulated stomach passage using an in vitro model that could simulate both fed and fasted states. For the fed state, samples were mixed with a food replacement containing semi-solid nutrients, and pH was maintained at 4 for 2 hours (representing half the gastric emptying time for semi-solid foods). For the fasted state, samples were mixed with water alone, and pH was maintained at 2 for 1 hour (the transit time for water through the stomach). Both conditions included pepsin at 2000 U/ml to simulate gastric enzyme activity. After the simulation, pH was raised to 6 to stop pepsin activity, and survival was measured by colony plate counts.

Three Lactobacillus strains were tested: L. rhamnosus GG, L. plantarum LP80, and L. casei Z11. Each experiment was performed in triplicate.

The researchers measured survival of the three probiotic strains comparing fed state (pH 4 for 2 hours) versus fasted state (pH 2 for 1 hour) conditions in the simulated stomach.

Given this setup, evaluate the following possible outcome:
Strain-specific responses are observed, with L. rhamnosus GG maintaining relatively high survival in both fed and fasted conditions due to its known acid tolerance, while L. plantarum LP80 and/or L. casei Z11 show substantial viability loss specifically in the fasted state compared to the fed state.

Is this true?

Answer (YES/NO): NO